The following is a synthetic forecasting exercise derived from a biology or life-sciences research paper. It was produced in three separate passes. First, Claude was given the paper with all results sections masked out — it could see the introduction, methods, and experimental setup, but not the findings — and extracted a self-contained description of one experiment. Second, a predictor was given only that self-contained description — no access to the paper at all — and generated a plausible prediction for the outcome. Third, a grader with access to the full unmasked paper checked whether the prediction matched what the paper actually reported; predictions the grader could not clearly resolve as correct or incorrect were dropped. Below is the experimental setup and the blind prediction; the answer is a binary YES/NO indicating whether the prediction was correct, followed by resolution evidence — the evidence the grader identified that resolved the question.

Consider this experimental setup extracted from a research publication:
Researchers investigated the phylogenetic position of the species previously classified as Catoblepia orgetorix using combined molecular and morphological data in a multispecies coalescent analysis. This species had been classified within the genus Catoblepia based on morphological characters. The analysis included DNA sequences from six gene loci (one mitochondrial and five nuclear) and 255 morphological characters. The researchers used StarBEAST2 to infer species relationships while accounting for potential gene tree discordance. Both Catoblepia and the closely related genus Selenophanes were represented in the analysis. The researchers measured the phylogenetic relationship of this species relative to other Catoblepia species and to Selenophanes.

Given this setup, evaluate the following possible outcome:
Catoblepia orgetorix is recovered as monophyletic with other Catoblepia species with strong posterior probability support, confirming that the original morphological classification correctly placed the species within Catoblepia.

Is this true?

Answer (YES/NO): NO